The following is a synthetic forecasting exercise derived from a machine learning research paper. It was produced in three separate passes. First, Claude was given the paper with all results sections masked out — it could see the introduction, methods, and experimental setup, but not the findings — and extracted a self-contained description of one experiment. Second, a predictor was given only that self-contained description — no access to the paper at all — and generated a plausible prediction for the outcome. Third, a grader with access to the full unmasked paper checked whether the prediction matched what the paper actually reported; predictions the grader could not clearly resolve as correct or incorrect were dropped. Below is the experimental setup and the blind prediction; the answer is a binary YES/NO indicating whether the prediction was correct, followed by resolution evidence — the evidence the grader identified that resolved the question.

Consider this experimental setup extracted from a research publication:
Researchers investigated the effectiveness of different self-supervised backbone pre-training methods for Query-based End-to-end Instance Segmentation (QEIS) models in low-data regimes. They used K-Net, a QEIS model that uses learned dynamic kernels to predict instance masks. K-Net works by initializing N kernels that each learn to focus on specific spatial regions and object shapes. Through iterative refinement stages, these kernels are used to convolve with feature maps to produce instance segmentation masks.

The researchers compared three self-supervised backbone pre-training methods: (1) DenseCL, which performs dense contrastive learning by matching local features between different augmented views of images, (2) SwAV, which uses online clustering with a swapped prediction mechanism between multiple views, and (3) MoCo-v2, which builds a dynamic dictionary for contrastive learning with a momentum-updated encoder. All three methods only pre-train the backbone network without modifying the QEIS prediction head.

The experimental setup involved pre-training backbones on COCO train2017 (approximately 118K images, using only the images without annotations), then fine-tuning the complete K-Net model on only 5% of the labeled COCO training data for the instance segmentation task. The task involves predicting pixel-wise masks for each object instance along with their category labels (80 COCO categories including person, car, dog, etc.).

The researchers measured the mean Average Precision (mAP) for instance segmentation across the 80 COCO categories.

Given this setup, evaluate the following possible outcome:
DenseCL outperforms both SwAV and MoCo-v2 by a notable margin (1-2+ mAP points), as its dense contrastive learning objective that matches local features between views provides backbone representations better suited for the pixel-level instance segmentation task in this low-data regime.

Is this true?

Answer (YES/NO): NO